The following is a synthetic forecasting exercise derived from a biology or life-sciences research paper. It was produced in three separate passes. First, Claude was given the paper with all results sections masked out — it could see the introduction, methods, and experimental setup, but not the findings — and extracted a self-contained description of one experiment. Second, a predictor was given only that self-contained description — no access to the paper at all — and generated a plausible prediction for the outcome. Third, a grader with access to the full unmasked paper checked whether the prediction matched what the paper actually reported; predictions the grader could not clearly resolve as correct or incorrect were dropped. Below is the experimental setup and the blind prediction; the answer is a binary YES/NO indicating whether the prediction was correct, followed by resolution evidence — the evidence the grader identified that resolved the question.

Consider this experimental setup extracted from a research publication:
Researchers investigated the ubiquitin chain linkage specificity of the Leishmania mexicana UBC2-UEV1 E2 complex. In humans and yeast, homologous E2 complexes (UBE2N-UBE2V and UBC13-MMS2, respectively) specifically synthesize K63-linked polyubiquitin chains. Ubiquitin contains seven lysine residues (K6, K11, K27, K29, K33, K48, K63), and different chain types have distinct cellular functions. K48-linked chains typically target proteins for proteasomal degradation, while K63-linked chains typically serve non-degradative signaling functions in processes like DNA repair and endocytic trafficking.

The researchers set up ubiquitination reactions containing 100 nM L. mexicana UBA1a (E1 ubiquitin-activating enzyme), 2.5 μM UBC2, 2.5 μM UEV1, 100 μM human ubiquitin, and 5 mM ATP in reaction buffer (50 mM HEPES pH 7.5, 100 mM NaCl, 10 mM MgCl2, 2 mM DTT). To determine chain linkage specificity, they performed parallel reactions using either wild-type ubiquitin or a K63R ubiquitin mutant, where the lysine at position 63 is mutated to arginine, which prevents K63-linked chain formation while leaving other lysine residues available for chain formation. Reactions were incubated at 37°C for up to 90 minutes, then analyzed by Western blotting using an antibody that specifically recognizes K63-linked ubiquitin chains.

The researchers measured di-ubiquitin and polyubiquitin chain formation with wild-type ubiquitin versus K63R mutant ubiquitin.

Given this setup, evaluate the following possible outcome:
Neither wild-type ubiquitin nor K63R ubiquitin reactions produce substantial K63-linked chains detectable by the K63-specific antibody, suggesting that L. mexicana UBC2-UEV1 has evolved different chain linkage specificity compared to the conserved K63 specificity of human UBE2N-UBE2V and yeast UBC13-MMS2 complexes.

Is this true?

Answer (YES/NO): NO